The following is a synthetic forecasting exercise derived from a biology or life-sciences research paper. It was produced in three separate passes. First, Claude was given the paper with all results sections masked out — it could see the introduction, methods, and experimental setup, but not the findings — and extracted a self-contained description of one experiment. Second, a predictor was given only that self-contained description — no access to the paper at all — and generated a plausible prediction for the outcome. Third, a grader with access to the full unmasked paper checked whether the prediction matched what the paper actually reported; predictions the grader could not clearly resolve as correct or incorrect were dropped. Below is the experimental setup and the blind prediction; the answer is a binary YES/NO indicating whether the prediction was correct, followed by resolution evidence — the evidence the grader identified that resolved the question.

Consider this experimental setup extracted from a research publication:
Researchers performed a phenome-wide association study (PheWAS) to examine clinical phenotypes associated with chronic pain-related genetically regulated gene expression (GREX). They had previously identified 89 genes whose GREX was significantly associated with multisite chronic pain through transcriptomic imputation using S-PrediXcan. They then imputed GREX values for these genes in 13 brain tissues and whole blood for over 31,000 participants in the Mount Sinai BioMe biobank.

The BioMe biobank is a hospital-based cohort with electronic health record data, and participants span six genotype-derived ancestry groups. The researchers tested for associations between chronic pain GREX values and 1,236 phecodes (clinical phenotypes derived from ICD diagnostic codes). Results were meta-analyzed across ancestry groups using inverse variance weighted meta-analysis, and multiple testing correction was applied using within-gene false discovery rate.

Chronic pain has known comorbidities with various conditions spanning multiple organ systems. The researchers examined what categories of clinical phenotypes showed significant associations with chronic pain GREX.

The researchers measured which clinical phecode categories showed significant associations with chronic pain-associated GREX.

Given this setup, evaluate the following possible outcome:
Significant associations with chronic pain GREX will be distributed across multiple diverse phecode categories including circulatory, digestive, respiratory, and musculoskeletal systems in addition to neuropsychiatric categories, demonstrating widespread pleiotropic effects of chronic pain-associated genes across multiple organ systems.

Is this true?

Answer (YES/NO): NO